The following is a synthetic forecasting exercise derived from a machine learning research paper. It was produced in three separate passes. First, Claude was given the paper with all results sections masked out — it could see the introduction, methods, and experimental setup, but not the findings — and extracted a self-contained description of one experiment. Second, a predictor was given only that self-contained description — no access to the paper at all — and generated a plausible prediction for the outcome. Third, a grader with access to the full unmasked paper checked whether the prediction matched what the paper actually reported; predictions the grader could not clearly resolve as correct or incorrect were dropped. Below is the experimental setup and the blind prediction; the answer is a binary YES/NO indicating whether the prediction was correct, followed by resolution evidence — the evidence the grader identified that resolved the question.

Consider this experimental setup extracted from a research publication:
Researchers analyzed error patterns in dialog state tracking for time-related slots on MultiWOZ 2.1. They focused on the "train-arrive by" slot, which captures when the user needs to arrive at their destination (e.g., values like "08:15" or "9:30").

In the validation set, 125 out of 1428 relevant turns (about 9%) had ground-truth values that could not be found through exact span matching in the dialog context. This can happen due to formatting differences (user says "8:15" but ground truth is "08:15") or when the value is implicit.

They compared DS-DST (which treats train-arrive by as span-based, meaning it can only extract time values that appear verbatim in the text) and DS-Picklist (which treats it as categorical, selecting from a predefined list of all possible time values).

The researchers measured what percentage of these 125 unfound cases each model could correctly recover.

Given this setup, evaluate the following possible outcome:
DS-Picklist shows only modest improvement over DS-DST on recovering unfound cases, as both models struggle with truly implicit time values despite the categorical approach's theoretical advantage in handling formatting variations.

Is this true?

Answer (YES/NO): NO